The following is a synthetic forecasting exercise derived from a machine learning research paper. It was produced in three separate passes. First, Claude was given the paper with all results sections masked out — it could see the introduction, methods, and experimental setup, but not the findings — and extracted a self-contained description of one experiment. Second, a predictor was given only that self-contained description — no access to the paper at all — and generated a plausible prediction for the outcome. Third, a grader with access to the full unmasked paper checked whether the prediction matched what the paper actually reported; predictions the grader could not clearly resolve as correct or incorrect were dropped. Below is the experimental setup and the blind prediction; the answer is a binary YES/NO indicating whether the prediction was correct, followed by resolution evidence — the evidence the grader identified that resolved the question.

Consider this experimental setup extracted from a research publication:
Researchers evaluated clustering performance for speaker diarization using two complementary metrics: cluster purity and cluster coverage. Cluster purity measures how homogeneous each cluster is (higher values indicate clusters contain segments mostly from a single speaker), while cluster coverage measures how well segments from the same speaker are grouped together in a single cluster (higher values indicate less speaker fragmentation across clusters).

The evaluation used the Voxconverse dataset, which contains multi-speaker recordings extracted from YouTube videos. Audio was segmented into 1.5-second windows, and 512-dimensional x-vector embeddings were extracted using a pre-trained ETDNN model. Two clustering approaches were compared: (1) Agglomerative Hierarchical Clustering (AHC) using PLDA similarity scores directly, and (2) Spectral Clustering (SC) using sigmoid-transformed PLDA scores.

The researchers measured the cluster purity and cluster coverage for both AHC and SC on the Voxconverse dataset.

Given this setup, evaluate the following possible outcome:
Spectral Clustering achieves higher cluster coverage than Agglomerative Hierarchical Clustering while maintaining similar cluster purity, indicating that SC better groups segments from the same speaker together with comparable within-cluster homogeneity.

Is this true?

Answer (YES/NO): NO